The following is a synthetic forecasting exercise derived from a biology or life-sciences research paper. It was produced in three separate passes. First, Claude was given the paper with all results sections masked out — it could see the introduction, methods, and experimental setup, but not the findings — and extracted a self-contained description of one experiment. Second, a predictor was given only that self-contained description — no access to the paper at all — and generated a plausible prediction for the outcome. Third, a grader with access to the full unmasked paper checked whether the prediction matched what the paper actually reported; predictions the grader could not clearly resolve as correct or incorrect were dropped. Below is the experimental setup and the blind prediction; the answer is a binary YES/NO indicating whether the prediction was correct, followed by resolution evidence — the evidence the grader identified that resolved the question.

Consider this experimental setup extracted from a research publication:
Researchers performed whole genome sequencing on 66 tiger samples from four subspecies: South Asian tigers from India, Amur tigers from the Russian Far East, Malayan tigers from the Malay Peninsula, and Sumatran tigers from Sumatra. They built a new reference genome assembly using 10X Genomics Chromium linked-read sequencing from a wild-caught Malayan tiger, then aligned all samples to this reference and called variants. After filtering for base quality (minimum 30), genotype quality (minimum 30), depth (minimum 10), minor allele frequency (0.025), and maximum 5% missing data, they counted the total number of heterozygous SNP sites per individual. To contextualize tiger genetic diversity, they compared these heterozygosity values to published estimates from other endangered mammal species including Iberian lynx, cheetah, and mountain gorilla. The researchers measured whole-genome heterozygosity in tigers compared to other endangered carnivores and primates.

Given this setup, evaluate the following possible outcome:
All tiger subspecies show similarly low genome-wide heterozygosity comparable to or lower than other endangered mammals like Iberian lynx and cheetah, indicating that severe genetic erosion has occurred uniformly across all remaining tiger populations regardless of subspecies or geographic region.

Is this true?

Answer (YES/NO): NO